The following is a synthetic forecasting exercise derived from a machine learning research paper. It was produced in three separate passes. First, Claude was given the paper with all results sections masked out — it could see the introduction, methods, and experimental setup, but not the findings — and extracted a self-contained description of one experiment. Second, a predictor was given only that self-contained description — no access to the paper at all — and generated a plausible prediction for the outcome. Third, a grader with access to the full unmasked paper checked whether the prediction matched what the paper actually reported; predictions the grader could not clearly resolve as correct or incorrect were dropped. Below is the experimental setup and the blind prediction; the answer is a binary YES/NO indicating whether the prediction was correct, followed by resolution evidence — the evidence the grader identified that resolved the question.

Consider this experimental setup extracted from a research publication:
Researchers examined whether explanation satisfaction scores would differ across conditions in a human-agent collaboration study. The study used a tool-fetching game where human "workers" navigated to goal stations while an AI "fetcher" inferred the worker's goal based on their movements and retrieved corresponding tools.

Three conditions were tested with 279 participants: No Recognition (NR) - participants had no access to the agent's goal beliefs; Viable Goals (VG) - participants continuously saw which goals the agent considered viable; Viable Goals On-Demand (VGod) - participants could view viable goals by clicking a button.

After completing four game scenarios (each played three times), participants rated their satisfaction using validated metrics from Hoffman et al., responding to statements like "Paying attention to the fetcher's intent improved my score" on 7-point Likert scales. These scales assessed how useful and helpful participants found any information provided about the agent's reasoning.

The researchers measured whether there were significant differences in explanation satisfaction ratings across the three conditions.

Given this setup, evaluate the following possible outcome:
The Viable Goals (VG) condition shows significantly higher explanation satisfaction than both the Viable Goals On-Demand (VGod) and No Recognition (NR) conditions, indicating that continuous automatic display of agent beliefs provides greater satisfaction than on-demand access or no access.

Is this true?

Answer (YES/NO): NO